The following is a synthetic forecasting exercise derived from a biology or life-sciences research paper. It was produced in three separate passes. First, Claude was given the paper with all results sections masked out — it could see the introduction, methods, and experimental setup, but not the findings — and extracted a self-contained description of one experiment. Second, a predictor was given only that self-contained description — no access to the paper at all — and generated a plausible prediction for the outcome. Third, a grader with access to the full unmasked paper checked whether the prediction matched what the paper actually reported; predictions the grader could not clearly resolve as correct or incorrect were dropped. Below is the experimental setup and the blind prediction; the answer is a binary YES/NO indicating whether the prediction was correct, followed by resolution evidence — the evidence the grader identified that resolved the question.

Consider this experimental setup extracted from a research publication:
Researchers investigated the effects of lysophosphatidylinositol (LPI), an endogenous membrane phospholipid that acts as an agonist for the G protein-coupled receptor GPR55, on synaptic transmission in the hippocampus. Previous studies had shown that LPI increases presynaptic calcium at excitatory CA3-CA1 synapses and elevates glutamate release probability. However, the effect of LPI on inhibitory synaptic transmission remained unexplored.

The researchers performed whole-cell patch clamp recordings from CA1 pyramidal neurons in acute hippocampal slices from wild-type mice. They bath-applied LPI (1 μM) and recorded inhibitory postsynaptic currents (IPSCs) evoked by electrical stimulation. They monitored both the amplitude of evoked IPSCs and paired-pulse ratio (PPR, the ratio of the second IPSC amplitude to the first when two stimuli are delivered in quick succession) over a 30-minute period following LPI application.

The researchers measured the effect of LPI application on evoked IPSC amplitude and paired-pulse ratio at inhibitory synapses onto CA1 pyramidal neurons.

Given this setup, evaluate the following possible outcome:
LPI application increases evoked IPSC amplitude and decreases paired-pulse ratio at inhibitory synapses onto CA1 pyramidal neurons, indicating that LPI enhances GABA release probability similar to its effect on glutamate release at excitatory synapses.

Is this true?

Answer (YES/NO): NO